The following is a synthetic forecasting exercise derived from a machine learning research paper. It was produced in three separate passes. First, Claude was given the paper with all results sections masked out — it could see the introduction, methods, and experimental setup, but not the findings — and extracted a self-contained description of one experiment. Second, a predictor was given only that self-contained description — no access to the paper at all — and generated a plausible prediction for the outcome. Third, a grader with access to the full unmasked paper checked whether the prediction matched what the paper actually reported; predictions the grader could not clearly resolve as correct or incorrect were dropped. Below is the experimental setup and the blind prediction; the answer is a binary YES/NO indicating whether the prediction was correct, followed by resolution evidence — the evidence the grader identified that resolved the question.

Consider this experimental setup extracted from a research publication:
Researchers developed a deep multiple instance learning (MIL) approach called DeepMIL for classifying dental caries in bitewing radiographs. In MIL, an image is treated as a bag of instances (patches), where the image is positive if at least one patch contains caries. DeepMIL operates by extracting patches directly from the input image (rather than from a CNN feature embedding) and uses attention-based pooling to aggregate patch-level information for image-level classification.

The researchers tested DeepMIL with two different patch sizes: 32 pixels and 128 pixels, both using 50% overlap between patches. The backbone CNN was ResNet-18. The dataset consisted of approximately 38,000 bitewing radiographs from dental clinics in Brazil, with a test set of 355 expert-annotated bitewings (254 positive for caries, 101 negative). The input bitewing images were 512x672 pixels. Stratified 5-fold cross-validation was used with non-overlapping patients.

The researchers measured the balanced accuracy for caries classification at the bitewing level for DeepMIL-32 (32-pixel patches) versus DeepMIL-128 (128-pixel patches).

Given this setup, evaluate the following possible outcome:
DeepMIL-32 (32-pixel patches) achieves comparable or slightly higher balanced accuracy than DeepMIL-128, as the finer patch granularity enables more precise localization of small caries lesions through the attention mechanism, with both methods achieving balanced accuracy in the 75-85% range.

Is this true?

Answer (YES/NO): NO